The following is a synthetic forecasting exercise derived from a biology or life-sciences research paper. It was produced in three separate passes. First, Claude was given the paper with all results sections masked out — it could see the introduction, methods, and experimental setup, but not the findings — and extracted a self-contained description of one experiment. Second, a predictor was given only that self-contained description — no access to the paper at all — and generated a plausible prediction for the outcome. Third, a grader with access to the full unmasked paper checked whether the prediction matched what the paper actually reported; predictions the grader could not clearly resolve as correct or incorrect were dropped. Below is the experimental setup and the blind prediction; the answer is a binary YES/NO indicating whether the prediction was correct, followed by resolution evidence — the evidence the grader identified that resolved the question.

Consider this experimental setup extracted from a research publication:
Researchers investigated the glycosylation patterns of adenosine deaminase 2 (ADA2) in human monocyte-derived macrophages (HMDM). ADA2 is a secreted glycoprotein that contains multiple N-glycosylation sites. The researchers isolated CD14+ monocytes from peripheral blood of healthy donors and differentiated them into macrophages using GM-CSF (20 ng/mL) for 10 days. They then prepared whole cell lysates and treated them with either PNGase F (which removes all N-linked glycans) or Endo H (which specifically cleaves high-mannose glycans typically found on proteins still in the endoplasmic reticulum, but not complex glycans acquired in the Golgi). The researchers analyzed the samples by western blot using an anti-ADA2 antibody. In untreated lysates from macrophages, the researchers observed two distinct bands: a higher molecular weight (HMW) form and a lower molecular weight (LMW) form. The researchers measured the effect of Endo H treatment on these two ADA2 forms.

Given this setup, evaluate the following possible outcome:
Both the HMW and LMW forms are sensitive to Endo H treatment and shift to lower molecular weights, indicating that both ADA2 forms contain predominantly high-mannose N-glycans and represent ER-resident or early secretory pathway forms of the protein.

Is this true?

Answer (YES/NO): NO